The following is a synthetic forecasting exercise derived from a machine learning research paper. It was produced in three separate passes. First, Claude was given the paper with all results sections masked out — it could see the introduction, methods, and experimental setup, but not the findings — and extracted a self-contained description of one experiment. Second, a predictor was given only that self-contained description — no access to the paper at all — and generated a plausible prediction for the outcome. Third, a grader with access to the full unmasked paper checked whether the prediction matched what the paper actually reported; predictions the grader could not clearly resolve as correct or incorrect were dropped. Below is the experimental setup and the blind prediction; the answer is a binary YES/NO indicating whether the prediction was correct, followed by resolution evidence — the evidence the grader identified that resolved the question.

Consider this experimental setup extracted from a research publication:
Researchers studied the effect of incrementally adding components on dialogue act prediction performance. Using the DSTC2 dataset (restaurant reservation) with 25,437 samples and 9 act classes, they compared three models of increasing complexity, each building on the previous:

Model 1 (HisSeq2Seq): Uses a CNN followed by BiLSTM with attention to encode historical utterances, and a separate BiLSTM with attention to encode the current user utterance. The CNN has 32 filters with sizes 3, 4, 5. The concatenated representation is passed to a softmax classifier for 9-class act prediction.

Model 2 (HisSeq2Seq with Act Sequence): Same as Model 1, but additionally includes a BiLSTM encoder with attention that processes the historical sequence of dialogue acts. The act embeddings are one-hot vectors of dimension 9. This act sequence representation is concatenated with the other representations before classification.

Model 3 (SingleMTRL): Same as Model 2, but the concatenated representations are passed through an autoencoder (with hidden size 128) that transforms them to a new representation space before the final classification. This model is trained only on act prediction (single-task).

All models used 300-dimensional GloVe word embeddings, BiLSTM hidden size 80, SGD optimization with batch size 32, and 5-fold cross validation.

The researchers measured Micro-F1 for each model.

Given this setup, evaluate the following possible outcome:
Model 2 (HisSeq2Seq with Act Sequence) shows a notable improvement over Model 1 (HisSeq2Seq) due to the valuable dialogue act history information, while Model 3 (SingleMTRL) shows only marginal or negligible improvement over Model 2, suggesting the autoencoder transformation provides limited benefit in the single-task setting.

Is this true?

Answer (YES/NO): NO